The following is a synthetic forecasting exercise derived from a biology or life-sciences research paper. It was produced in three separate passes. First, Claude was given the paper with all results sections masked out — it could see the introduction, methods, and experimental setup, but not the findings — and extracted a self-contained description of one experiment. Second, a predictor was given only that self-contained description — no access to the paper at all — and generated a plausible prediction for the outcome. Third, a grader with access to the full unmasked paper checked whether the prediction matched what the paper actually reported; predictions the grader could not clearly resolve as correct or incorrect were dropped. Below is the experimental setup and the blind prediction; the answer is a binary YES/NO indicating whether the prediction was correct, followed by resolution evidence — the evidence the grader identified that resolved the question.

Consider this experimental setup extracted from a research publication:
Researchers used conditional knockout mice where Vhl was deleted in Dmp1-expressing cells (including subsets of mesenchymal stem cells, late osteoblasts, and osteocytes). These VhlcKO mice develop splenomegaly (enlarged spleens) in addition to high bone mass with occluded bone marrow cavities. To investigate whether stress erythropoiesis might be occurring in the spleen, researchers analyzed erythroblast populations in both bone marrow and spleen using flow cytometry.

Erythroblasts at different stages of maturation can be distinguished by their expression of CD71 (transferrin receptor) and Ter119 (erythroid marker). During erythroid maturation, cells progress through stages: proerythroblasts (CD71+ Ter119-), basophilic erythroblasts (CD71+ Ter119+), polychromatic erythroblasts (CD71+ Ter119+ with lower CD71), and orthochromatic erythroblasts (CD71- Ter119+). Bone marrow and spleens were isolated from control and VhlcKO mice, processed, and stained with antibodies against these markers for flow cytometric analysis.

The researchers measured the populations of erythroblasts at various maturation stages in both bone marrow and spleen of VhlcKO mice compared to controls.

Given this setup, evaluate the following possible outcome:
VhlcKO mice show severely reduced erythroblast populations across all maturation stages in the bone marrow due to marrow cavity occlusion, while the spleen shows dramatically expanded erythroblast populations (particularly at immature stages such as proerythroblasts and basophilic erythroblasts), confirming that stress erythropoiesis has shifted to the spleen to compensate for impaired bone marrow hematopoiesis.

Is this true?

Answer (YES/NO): NO